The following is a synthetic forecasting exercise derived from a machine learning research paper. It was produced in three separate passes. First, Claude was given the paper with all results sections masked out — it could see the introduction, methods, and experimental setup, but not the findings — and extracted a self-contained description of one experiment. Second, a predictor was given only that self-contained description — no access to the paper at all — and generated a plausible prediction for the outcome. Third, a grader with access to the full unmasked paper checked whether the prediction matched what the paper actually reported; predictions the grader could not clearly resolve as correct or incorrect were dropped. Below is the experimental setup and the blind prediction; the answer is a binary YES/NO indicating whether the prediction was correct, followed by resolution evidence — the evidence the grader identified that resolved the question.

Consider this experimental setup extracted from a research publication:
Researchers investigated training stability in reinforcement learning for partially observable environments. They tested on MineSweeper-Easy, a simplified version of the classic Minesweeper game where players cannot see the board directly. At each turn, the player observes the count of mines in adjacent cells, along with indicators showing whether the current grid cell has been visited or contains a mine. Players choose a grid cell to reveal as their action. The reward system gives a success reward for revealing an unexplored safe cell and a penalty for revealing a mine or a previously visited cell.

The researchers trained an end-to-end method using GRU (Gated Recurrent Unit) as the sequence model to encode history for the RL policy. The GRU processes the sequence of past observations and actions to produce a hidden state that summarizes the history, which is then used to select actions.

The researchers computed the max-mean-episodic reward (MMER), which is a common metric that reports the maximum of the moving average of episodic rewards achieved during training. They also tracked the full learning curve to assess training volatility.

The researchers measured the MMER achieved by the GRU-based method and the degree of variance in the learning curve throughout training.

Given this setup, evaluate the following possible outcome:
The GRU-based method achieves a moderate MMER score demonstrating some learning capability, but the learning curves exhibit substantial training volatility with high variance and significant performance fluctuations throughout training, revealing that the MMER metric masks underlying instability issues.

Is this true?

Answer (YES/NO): YES